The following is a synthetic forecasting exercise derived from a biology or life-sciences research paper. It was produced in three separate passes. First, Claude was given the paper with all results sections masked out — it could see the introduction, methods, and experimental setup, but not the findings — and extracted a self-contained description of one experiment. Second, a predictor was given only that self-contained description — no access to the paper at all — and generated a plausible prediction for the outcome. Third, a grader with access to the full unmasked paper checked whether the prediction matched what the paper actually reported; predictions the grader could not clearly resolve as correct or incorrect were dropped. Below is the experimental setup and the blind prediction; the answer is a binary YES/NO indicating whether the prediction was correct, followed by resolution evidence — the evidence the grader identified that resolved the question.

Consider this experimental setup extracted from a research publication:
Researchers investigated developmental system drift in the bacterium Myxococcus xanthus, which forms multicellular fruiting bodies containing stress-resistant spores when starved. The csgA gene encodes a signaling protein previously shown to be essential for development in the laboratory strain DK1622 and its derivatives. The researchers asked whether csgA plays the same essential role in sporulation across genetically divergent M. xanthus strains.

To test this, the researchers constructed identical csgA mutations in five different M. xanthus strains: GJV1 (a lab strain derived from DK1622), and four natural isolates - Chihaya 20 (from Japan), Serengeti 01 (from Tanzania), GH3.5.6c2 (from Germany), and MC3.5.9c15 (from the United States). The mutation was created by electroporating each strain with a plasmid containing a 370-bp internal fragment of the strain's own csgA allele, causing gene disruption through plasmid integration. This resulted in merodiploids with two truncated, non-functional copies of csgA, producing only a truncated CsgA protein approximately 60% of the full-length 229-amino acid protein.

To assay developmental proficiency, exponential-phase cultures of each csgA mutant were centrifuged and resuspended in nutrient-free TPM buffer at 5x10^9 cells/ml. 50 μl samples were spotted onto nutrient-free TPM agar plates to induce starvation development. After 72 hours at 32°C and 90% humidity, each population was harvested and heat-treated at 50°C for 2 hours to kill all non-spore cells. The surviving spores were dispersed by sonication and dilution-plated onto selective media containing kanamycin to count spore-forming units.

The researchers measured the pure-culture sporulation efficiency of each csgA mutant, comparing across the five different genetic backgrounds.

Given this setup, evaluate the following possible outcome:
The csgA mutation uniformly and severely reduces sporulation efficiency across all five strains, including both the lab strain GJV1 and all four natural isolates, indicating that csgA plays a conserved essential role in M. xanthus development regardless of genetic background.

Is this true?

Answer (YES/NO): NO